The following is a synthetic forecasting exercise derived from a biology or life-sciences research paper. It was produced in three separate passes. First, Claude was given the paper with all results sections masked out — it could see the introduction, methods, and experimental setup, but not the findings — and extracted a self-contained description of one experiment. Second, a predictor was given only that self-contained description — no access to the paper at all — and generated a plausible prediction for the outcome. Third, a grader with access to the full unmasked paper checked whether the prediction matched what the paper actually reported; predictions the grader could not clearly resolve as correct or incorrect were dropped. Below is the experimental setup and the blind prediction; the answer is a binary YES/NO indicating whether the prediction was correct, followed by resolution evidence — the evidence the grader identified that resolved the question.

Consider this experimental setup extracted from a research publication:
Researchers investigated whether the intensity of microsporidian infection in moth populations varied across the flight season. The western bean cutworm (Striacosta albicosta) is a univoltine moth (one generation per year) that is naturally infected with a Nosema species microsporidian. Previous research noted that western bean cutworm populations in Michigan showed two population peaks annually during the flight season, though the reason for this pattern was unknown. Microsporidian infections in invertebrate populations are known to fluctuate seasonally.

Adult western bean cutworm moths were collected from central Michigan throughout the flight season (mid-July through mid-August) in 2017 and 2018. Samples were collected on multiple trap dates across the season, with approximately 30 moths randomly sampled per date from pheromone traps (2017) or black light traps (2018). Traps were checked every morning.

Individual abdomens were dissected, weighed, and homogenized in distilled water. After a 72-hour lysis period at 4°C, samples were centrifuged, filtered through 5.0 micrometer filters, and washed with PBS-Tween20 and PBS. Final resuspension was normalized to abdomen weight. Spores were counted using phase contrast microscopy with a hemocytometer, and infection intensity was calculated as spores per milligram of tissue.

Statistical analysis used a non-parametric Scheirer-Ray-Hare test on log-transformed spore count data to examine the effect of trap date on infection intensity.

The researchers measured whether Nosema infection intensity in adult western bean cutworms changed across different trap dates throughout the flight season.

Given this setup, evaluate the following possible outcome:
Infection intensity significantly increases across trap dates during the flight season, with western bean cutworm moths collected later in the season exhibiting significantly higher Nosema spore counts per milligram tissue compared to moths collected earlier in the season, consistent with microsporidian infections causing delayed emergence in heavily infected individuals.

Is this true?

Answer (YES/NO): NO